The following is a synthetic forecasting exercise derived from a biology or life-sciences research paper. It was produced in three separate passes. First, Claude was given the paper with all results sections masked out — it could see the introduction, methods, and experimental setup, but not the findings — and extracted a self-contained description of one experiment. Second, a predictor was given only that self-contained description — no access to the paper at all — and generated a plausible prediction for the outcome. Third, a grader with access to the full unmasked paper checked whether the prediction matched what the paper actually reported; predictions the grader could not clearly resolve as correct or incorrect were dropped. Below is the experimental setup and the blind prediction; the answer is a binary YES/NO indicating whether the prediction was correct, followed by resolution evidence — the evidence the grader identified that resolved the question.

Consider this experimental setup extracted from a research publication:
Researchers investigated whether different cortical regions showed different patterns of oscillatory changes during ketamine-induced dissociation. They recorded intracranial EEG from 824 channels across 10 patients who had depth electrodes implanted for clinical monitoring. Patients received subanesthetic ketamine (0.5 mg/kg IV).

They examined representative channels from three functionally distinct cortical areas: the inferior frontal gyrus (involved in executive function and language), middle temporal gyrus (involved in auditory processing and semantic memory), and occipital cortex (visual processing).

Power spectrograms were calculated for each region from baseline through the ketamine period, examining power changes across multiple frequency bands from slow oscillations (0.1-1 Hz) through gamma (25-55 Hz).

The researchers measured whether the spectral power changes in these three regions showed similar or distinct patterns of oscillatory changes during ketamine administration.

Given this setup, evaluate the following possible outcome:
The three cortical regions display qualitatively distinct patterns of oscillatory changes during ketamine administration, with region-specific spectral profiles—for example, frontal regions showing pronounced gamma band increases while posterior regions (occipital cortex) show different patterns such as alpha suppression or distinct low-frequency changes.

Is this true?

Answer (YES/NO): YES